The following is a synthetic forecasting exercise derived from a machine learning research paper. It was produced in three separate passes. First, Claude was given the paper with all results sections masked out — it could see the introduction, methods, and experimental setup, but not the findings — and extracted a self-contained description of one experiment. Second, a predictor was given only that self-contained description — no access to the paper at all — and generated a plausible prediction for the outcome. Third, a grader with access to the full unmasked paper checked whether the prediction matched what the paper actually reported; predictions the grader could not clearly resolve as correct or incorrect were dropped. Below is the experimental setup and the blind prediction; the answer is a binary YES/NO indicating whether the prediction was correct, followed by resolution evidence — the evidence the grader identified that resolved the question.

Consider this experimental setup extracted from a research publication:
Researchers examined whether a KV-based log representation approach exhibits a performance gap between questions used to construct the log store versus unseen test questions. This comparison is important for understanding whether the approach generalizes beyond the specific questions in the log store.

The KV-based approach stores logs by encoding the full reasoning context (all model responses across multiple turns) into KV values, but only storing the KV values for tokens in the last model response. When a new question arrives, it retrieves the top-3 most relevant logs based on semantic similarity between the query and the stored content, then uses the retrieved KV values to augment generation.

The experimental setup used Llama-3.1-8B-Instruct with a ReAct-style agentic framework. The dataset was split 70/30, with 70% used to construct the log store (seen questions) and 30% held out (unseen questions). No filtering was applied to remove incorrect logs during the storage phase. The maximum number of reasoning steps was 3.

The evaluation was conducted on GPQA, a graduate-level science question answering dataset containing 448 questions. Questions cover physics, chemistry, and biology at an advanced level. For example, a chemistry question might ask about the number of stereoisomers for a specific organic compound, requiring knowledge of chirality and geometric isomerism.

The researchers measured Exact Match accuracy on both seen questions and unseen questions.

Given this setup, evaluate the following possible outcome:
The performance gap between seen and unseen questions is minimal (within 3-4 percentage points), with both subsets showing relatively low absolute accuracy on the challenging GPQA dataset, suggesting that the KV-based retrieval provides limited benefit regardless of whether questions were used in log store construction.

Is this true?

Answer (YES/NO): NO